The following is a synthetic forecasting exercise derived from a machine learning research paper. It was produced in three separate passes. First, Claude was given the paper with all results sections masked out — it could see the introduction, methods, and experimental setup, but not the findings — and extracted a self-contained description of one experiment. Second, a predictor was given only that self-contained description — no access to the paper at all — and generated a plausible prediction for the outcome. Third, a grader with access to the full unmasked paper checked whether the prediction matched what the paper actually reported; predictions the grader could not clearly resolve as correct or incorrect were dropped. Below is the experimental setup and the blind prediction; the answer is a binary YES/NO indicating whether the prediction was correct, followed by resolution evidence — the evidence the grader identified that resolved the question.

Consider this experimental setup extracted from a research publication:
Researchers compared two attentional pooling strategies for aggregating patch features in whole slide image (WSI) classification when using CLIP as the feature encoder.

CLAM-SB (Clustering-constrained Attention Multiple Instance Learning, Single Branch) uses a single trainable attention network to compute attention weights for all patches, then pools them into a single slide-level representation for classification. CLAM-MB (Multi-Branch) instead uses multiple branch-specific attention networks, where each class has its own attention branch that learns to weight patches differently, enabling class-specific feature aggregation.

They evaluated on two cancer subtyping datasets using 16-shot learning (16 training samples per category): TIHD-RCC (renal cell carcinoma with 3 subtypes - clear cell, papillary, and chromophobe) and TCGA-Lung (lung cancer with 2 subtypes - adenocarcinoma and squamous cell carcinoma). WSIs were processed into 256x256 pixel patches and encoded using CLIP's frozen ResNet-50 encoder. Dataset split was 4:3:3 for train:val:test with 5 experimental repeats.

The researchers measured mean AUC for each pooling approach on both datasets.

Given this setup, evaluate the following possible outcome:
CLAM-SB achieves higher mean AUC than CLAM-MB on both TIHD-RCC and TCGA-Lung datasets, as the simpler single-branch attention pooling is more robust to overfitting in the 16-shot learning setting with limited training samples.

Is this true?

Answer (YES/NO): NO